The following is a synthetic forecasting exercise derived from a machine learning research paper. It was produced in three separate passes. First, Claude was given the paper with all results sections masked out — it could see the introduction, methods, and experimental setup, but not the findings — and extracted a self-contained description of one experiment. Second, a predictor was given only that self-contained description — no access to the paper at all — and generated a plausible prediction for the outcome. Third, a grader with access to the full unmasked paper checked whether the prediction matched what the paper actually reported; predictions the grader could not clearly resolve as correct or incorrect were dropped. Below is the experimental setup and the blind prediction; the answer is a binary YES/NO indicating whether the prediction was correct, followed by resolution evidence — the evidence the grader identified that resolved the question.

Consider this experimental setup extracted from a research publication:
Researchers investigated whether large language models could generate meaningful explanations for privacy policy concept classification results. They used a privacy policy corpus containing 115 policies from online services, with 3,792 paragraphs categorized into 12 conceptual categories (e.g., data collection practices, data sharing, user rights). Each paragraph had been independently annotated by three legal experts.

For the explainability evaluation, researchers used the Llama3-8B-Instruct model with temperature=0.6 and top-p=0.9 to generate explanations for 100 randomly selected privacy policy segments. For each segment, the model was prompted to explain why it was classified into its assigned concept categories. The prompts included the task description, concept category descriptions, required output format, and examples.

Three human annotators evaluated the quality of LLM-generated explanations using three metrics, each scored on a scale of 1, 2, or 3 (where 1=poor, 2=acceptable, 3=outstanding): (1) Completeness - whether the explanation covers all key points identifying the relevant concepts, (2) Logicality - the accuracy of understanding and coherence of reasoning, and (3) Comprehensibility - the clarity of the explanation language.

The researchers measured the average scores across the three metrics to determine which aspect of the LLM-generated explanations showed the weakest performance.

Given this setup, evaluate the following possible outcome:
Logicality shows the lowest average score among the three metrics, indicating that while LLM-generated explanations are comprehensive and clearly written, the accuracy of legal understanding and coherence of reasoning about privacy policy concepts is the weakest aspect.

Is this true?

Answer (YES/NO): YES